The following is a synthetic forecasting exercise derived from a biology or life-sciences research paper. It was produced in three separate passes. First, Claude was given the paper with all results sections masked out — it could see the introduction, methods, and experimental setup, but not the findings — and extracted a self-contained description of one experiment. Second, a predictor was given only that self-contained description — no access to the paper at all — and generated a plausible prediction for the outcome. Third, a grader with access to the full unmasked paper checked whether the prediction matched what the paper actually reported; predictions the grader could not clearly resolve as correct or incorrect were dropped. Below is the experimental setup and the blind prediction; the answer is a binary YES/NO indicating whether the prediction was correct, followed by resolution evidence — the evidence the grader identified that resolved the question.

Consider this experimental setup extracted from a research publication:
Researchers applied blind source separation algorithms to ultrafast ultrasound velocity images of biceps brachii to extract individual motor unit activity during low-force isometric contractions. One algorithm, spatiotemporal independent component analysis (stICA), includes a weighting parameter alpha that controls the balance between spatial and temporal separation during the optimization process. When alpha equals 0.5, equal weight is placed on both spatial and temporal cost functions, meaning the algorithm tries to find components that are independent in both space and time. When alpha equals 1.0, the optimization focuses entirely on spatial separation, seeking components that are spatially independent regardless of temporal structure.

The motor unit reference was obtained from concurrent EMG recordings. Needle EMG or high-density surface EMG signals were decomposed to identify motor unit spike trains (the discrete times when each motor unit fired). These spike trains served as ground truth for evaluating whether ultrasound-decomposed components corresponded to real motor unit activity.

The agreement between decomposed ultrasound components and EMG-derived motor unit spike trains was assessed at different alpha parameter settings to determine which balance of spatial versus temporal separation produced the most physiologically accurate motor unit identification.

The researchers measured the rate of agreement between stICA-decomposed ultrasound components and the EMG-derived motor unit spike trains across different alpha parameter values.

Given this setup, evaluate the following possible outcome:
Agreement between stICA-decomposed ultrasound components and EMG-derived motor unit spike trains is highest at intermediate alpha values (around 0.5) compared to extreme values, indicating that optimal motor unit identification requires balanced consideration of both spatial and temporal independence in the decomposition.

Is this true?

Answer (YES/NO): NO